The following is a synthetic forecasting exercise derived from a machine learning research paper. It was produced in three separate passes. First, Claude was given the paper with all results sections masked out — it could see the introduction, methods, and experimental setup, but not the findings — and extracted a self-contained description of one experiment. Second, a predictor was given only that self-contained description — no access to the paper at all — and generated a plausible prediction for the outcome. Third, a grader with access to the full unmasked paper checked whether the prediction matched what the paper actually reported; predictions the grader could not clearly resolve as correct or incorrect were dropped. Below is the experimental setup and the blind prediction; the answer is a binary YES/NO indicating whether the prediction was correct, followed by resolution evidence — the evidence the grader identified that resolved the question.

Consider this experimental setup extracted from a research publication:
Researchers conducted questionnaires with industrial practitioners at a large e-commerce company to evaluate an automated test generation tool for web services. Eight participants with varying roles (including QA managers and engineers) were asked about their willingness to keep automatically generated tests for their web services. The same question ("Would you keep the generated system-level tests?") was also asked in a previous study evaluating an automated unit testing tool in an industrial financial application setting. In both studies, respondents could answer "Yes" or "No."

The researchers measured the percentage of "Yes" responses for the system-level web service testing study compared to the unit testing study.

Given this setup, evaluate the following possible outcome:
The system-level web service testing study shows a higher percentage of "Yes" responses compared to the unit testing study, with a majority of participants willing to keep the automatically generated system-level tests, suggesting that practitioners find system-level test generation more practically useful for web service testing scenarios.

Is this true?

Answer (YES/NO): YES